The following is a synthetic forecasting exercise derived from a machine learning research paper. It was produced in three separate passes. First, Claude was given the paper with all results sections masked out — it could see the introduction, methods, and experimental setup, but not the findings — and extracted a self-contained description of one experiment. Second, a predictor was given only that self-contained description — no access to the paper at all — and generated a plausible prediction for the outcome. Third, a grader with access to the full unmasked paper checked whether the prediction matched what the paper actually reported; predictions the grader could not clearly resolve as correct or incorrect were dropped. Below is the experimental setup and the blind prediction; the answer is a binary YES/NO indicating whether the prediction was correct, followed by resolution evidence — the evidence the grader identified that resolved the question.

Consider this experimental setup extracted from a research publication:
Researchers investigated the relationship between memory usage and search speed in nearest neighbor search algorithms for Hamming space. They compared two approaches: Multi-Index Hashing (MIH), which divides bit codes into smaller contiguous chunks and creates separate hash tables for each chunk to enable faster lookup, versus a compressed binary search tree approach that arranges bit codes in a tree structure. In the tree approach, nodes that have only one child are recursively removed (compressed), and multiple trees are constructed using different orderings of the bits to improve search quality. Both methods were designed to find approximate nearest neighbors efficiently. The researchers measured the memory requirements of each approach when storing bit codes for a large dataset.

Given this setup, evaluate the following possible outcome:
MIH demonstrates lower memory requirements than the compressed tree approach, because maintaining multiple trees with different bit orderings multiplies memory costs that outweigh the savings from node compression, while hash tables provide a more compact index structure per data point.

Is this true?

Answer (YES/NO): YES